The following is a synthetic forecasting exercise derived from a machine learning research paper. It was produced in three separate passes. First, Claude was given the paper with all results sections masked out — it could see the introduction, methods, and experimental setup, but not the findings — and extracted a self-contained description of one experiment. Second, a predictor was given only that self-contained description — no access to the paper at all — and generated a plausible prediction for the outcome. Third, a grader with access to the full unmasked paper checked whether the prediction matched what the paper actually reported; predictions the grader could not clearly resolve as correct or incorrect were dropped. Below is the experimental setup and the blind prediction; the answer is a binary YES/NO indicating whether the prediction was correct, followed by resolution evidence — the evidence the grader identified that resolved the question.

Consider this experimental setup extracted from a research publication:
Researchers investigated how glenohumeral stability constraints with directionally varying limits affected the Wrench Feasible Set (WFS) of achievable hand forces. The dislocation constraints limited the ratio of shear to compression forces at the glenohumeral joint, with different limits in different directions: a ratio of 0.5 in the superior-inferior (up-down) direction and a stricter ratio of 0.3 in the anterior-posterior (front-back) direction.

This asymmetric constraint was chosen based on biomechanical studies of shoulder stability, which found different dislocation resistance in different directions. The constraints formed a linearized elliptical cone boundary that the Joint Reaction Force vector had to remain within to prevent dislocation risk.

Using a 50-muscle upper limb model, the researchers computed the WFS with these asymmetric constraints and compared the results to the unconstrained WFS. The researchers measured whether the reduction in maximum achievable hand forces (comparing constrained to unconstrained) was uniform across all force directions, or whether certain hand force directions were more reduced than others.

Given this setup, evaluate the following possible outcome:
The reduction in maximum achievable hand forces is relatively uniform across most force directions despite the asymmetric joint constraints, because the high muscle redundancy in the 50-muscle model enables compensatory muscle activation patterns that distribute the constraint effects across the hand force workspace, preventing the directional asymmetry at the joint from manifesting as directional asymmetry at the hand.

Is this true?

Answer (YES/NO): NO